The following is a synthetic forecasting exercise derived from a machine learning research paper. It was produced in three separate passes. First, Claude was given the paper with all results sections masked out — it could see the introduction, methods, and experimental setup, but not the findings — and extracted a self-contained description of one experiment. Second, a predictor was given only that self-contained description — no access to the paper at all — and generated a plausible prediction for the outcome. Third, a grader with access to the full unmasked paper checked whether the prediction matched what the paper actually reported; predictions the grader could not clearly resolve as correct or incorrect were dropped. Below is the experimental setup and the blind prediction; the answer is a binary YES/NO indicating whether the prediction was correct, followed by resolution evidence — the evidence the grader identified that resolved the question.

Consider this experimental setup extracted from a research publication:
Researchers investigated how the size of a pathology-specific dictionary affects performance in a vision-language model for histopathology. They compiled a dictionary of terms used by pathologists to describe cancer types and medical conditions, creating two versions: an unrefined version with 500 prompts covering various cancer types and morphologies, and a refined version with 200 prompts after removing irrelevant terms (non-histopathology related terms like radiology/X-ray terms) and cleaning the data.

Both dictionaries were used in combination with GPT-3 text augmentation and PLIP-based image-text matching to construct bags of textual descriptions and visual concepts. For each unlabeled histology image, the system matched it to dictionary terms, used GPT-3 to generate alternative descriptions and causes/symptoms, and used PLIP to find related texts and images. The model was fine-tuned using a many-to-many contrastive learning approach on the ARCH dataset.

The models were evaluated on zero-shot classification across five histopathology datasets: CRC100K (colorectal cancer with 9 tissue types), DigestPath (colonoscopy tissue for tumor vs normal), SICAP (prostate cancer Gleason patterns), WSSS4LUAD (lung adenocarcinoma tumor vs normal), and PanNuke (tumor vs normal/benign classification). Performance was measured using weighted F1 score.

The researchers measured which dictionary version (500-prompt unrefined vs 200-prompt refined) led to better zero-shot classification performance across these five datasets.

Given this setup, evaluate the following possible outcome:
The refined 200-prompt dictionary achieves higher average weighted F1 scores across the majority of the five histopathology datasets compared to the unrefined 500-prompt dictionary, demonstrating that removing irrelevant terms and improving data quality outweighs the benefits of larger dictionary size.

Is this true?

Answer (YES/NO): YES